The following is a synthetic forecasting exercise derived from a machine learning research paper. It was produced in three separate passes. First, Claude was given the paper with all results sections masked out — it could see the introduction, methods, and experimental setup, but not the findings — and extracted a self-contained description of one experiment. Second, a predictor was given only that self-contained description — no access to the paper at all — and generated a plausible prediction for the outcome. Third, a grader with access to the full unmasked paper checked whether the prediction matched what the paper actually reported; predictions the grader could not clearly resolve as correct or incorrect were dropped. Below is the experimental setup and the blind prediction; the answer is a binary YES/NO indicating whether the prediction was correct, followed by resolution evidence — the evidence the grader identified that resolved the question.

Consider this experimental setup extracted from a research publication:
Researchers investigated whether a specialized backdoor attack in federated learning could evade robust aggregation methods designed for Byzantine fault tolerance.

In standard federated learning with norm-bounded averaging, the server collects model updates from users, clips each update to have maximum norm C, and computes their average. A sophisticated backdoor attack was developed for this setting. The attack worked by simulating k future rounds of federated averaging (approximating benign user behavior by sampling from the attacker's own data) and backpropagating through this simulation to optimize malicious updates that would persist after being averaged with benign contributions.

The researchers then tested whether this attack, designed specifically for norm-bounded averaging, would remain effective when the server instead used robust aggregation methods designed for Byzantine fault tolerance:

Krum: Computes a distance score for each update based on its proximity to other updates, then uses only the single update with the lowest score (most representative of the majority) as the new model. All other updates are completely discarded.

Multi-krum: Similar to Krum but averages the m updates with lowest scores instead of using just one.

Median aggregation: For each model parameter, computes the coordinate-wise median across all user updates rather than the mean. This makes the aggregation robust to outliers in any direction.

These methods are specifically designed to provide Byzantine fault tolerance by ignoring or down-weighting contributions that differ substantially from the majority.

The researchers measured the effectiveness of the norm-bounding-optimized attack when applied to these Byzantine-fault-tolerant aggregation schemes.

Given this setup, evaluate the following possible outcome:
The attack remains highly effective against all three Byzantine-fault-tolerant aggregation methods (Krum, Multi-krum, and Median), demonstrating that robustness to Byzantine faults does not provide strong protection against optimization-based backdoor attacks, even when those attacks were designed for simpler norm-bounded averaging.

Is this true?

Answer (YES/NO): NO